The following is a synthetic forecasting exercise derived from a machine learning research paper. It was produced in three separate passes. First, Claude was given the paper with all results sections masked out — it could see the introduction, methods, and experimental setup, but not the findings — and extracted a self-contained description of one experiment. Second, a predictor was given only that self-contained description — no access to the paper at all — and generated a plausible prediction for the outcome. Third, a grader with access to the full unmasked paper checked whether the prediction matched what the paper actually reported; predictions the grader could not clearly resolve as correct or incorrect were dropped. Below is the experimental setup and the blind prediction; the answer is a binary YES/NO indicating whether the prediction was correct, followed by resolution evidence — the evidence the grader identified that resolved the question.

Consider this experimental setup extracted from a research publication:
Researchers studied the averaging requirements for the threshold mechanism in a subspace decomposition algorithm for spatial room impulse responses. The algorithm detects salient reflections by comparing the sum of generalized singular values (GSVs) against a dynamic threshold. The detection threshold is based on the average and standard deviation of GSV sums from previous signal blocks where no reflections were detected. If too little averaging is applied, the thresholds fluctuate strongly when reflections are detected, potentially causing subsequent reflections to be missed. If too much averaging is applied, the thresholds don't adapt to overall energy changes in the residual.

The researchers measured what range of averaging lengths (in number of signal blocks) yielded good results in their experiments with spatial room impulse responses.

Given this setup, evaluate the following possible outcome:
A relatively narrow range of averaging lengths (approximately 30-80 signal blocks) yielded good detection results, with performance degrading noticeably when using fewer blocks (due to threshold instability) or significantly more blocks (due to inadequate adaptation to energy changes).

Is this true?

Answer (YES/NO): NO